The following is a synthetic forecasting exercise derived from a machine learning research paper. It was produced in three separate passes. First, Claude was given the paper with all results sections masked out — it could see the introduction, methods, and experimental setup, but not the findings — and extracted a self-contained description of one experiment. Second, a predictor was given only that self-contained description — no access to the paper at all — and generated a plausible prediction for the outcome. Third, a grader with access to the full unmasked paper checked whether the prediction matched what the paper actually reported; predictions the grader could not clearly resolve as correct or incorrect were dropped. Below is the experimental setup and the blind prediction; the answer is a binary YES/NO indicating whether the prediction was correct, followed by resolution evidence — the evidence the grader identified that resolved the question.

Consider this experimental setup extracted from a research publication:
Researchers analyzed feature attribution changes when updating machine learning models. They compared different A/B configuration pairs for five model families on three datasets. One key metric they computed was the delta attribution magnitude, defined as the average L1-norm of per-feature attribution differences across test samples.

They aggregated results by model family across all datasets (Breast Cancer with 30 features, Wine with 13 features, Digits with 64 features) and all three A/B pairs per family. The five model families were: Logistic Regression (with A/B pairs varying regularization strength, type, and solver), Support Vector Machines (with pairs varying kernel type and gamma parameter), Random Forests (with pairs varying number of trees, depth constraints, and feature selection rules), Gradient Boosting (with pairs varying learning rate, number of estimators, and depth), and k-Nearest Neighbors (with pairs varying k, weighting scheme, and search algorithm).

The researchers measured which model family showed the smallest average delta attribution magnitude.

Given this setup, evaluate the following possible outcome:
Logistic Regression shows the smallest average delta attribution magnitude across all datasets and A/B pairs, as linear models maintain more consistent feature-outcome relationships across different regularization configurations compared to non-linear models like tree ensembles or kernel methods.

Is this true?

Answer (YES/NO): NO